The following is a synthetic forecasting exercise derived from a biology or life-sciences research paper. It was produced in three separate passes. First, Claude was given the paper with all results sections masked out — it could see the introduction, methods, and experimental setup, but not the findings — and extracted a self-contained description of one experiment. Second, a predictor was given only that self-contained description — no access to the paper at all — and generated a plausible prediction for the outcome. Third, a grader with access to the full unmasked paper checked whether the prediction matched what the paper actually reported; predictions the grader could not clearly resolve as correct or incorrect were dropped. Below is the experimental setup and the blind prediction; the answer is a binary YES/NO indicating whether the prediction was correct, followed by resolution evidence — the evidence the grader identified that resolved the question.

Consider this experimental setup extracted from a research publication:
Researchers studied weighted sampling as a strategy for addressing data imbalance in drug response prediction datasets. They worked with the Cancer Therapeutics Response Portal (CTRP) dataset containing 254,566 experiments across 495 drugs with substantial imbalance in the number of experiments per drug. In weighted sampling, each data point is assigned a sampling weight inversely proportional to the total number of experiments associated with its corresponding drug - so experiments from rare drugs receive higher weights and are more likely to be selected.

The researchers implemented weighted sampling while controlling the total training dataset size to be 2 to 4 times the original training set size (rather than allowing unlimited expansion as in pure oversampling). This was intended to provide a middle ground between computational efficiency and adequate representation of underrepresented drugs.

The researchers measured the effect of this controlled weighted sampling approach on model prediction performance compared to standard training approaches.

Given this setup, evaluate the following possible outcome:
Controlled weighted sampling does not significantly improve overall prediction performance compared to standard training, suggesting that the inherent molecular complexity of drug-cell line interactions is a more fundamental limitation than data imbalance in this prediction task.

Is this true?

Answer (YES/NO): NO